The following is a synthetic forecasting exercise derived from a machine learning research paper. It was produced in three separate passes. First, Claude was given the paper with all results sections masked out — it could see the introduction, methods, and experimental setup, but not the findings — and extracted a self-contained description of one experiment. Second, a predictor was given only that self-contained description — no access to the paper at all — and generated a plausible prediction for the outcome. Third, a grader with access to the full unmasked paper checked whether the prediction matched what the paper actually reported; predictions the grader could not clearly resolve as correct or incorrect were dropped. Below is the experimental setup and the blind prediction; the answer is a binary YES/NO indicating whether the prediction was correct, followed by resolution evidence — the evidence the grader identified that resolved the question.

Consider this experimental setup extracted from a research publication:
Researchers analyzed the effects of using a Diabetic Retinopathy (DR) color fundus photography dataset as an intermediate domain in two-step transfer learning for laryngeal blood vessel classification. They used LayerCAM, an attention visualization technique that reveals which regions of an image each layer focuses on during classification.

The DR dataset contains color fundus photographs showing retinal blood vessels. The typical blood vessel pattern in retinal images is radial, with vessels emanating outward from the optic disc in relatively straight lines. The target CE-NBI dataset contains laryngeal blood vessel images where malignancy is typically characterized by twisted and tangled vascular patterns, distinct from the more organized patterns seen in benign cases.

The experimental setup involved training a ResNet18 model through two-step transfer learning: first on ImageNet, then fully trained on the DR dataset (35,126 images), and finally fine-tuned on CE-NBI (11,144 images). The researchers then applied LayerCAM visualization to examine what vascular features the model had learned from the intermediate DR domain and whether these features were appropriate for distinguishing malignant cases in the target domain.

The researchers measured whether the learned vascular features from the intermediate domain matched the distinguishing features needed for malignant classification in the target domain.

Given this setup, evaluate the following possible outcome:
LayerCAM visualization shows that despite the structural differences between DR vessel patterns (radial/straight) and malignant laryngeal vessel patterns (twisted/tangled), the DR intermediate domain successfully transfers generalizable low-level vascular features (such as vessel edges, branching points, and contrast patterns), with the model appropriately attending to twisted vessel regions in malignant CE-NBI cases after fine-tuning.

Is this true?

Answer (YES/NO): NO